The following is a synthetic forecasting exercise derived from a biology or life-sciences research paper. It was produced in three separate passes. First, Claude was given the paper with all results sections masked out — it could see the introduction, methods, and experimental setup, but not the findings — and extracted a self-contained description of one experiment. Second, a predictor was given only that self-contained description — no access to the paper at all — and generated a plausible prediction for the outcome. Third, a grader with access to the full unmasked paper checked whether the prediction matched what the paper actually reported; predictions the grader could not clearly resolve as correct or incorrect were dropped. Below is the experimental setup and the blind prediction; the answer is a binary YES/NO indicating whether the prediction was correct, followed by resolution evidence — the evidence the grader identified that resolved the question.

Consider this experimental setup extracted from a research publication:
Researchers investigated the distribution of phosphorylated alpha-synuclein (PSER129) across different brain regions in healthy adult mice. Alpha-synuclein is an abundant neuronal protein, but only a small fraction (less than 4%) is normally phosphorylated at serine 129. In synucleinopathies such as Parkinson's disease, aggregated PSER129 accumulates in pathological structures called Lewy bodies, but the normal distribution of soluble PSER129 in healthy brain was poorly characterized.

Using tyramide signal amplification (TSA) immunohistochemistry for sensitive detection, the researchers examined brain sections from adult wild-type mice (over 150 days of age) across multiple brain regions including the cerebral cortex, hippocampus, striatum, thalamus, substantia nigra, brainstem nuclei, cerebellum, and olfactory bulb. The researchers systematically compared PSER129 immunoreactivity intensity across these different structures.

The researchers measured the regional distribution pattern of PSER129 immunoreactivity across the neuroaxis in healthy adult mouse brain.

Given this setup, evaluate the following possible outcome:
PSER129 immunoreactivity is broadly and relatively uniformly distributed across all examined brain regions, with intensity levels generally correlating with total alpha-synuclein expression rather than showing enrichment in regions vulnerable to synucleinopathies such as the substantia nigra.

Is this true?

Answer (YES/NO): NO